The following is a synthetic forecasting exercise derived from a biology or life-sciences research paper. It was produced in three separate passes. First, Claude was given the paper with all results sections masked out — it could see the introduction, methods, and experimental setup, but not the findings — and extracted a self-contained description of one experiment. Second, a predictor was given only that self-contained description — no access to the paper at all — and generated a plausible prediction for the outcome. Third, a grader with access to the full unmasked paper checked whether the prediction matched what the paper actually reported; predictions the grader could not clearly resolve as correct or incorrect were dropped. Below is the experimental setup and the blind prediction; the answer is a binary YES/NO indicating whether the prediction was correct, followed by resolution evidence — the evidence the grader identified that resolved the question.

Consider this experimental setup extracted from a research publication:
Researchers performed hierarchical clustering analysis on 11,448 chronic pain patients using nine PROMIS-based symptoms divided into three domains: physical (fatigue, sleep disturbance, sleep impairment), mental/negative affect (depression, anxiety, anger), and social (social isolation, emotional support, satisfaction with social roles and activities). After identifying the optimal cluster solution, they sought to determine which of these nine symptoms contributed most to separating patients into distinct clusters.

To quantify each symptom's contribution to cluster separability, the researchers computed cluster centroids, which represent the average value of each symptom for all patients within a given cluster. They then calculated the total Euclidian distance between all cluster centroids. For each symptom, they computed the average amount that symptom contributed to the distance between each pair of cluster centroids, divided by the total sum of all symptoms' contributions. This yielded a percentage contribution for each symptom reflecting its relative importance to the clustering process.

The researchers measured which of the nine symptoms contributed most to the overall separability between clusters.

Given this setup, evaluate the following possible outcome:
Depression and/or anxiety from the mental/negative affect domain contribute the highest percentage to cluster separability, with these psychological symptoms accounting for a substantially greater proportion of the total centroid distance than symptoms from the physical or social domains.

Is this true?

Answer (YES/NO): YES